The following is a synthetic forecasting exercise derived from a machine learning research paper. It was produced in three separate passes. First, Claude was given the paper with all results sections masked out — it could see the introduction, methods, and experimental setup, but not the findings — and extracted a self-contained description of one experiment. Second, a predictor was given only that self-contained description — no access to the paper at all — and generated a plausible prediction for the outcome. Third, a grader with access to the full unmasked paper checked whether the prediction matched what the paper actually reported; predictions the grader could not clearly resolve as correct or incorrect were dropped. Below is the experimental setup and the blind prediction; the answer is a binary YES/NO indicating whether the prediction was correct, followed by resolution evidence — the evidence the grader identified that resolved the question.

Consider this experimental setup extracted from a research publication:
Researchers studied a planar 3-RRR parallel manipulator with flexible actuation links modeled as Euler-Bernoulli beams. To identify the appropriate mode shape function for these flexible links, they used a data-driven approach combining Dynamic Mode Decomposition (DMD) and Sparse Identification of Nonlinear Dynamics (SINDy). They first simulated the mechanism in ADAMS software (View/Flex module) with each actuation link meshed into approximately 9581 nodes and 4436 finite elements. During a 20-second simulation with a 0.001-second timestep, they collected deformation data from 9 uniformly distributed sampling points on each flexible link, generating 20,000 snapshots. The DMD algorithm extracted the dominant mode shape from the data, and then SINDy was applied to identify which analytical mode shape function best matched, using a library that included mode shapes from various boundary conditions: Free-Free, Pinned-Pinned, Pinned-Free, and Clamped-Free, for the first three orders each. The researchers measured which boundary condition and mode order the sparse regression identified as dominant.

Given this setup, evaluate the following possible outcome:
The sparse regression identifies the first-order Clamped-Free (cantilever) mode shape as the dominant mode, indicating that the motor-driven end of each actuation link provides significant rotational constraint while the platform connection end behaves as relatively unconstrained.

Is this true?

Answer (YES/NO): YES